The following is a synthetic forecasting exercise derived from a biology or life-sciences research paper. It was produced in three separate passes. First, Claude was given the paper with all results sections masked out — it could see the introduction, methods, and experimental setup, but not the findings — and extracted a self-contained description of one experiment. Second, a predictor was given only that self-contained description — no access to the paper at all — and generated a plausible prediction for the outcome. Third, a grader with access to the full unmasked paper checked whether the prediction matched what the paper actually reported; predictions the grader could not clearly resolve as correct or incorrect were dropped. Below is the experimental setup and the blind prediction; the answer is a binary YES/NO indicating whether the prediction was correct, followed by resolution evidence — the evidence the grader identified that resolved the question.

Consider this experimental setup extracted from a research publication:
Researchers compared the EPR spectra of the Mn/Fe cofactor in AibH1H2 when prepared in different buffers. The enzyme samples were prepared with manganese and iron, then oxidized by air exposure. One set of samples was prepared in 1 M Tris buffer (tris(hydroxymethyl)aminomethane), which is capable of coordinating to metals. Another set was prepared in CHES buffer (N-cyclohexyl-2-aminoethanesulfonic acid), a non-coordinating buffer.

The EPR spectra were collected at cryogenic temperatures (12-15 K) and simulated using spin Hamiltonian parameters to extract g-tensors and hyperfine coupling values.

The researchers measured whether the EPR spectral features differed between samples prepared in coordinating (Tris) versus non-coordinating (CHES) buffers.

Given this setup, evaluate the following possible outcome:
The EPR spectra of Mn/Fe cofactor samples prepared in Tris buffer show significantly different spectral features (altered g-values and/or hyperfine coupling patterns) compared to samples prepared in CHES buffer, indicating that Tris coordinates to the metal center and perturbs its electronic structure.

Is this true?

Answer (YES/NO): YES